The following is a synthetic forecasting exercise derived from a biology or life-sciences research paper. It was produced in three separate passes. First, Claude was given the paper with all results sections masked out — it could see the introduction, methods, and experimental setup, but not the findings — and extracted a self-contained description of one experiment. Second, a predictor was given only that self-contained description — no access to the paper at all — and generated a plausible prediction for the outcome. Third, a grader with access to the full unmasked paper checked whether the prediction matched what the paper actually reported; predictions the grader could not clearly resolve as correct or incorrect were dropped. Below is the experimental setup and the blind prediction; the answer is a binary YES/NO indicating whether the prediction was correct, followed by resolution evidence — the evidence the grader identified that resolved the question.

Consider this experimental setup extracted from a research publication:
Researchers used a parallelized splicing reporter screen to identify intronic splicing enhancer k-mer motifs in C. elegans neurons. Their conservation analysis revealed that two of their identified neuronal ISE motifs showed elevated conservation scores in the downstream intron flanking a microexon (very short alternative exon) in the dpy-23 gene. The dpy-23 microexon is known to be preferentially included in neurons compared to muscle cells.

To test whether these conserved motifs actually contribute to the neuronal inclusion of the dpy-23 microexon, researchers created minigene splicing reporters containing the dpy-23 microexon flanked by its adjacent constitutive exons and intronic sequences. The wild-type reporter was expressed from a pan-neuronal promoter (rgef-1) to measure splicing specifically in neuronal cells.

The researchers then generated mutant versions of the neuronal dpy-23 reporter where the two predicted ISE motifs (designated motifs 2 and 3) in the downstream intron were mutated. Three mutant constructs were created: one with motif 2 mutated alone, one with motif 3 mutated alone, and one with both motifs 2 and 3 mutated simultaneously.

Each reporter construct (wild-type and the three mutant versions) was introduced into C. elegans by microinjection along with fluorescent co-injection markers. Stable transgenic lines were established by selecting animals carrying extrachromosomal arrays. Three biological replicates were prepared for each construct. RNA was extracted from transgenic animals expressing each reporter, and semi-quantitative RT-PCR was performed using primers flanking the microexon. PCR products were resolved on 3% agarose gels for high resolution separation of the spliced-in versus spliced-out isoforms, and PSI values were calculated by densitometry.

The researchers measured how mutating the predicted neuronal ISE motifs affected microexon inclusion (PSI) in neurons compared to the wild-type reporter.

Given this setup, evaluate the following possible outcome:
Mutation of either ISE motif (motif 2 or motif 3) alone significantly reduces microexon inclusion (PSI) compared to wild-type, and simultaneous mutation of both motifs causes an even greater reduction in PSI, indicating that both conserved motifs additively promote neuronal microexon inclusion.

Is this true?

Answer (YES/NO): NO